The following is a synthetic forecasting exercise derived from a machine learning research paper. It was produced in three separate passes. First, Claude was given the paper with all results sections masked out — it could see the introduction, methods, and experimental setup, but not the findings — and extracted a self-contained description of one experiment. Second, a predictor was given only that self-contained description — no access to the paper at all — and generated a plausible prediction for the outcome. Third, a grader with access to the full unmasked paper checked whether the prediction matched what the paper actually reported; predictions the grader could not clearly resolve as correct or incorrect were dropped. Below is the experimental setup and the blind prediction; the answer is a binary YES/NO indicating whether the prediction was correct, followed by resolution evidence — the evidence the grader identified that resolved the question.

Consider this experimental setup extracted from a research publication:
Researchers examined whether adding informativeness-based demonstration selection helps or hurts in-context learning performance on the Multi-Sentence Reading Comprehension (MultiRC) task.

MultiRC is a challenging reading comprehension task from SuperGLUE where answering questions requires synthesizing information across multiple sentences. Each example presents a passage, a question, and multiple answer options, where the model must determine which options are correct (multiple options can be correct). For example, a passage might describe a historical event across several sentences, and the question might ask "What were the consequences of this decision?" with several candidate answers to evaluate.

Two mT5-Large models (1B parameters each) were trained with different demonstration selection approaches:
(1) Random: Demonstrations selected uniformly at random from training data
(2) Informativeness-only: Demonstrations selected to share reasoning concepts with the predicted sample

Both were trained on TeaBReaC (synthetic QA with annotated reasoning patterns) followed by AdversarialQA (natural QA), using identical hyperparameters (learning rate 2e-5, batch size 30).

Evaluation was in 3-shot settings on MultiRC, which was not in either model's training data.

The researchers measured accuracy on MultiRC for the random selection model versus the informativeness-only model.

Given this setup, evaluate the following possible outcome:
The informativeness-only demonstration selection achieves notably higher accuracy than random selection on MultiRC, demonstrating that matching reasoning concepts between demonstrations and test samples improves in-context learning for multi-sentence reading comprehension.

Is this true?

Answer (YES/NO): NO